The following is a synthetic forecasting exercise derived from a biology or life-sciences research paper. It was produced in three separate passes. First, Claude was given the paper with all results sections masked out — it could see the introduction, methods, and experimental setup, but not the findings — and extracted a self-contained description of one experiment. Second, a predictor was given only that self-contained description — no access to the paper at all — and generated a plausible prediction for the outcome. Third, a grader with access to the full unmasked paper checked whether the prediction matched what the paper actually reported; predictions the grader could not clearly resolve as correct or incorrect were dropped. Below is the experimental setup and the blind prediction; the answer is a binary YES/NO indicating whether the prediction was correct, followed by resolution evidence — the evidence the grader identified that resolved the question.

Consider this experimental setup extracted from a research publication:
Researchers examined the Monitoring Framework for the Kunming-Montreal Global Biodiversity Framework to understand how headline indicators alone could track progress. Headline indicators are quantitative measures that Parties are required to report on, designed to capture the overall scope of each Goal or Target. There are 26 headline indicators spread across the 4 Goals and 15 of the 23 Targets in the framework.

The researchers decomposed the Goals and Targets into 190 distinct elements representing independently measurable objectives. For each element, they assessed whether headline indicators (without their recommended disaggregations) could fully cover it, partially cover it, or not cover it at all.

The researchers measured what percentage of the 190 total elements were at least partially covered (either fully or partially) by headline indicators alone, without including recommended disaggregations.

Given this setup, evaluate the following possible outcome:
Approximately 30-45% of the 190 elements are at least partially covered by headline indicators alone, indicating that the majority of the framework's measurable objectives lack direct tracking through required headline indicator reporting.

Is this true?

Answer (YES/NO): NO